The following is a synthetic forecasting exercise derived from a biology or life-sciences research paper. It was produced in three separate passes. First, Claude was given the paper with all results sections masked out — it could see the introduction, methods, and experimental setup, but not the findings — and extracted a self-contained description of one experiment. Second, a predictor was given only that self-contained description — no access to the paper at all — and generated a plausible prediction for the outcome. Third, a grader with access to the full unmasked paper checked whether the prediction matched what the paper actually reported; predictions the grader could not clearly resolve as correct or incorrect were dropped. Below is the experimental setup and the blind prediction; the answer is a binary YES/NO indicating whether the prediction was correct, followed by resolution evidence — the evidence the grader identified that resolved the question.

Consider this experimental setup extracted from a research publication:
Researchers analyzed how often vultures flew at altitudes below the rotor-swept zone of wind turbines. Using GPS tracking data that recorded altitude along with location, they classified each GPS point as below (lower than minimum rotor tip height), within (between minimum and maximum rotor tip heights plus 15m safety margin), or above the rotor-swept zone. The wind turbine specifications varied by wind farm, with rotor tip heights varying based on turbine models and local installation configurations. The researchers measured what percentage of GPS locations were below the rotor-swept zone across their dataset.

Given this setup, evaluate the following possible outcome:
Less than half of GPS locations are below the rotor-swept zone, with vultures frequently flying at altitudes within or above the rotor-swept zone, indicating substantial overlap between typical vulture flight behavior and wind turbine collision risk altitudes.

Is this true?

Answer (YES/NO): YES